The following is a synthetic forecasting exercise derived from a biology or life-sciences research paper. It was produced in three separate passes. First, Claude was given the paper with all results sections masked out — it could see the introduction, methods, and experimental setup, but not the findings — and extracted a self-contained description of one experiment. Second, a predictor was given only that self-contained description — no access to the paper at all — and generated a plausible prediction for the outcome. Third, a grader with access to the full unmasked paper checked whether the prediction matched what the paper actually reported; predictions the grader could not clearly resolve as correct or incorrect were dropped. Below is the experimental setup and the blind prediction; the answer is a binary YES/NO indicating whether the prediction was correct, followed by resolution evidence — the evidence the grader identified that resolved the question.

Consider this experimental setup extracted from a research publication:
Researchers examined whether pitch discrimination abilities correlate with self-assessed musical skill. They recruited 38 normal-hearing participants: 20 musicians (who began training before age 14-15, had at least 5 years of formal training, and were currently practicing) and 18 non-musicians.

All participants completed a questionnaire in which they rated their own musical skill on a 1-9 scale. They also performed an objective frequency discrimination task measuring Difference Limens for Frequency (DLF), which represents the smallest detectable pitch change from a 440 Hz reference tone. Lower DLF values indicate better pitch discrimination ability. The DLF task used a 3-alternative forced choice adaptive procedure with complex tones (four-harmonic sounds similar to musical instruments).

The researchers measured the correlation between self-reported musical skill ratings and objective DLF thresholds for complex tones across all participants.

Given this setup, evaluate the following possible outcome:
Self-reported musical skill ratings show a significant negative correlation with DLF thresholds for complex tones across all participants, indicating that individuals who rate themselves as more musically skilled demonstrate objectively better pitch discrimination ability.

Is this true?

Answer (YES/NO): YES